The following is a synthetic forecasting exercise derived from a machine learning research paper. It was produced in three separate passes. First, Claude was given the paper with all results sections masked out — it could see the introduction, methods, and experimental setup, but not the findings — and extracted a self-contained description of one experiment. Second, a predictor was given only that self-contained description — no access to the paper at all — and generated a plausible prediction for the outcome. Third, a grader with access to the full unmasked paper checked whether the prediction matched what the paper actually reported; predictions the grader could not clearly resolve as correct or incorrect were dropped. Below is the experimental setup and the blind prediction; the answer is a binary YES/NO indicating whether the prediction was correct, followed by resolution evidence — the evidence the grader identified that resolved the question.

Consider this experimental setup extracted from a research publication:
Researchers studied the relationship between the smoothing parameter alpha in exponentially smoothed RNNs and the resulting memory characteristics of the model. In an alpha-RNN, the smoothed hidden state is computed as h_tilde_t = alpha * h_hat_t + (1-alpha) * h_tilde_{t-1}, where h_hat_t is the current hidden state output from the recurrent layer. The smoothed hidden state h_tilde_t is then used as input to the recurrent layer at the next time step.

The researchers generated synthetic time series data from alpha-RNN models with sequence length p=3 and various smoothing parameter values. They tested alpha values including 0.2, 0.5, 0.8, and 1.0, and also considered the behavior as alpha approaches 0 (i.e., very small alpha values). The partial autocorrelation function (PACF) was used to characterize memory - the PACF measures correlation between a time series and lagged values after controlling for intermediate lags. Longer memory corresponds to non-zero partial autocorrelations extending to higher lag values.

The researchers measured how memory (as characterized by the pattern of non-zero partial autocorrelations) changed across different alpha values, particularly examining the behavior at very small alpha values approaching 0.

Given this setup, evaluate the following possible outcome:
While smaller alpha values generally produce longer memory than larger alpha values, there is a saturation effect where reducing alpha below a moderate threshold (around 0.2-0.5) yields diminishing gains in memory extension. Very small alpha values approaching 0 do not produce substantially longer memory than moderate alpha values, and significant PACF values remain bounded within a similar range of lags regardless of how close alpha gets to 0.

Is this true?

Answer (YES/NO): NO